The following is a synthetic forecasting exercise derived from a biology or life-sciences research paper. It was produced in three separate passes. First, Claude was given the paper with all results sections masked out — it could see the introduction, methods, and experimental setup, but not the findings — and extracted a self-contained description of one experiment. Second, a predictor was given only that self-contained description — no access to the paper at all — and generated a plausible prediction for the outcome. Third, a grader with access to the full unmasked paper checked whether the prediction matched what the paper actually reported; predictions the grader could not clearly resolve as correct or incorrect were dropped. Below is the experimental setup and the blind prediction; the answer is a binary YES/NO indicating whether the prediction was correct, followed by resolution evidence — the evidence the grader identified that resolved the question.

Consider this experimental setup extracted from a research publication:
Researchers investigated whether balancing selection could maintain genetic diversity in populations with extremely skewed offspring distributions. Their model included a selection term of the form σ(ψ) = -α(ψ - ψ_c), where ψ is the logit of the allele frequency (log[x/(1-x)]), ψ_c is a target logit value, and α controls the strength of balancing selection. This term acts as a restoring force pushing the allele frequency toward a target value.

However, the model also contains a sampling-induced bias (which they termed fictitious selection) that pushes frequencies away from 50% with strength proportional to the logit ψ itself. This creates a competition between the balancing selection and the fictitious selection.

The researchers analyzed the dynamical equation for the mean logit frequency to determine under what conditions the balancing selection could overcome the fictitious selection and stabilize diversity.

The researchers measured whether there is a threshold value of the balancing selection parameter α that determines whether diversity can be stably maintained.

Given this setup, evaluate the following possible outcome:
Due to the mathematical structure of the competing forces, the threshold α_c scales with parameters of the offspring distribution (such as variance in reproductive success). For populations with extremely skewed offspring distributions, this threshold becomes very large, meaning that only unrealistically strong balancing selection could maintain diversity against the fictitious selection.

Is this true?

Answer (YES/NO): NO